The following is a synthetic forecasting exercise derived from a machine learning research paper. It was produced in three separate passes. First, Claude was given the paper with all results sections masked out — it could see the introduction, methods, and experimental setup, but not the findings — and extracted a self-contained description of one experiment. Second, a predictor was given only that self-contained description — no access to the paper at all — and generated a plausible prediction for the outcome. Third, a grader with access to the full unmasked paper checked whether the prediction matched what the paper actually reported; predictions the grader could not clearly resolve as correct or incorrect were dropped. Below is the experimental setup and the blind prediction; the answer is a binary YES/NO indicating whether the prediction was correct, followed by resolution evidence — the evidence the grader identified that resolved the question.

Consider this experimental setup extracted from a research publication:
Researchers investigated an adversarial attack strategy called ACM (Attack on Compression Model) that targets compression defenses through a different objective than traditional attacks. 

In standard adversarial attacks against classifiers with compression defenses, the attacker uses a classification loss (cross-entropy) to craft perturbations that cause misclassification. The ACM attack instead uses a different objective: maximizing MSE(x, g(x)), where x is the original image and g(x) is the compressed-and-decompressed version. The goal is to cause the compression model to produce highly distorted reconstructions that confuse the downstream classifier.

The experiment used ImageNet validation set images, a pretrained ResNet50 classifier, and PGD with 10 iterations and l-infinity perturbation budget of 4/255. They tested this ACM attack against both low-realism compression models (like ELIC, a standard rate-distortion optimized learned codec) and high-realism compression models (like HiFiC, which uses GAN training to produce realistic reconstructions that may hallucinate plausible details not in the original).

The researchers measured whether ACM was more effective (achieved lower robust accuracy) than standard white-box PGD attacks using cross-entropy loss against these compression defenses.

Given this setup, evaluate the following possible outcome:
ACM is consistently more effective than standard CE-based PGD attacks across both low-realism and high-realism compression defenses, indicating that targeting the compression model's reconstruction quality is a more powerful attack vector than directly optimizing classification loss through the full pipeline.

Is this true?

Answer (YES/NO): NO